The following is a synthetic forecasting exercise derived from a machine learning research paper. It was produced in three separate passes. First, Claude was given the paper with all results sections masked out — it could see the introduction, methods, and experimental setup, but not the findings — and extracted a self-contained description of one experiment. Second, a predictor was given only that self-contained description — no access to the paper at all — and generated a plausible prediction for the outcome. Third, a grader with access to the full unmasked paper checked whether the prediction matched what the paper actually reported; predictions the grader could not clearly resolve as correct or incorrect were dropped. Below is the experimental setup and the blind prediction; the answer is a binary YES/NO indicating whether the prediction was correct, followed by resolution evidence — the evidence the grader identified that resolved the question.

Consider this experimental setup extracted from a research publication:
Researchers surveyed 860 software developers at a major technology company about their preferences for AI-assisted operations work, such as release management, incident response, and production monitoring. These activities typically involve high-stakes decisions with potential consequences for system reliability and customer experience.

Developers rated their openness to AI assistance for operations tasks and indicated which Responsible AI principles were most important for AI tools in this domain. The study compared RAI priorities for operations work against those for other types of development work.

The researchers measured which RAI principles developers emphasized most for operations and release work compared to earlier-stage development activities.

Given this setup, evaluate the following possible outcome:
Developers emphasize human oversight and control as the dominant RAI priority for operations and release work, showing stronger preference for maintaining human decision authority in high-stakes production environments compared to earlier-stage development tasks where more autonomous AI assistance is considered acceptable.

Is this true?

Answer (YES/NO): NO